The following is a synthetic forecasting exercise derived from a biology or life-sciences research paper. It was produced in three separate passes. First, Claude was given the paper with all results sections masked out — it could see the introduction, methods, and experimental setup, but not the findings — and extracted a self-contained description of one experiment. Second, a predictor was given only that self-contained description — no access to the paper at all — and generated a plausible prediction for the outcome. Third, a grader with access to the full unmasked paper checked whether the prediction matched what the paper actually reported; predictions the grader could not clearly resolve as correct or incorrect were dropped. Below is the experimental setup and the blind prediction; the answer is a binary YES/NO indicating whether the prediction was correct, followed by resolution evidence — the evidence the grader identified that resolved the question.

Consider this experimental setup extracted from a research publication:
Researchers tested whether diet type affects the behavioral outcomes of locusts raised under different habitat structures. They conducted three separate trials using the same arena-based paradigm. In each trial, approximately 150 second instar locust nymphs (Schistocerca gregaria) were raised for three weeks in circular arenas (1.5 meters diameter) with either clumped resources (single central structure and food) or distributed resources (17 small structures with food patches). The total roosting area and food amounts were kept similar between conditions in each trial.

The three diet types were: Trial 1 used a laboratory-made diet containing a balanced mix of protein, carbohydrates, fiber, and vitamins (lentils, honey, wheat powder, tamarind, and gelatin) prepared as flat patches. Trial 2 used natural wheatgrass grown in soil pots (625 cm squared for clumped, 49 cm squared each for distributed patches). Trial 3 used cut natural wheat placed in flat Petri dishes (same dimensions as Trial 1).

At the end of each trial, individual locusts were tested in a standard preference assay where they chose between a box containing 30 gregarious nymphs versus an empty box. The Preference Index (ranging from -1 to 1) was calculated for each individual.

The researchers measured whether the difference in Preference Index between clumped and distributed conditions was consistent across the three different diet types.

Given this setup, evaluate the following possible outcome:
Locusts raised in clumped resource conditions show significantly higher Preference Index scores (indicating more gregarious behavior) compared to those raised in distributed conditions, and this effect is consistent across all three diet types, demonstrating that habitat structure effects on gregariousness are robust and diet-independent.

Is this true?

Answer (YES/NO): YES